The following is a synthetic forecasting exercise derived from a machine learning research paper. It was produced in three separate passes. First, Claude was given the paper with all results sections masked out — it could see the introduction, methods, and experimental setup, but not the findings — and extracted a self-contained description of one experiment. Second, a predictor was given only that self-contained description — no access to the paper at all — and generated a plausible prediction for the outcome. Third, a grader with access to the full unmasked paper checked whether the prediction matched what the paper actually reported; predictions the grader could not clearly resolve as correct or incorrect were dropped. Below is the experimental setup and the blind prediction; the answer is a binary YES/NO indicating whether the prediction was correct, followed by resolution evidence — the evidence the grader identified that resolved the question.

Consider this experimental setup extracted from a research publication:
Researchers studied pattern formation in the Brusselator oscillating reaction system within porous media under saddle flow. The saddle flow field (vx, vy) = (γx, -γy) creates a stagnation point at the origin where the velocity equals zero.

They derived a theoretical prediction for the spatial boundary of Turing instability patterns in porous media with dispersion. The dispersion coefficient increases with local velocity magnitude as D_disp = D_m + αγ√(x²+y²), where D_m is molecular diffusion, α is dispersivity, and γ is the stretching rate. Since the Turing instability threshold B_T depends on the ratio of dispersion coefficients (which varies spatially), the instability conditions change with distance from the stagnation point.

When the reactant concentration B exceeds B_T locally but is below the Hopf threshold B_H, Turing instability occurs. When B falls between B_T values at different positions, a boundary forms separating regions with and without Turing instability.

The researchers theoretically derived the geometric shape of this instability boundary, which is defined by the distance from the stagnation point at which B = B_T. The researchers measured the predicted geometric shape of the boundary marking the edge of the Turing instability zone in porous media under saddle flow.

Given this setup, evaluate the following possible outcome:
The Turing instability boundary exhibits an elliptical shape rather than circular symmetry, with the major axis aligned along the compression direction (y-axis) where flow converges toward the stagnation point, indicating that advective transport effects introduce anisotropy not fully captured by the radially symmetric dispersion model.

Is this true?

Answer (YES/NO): NO